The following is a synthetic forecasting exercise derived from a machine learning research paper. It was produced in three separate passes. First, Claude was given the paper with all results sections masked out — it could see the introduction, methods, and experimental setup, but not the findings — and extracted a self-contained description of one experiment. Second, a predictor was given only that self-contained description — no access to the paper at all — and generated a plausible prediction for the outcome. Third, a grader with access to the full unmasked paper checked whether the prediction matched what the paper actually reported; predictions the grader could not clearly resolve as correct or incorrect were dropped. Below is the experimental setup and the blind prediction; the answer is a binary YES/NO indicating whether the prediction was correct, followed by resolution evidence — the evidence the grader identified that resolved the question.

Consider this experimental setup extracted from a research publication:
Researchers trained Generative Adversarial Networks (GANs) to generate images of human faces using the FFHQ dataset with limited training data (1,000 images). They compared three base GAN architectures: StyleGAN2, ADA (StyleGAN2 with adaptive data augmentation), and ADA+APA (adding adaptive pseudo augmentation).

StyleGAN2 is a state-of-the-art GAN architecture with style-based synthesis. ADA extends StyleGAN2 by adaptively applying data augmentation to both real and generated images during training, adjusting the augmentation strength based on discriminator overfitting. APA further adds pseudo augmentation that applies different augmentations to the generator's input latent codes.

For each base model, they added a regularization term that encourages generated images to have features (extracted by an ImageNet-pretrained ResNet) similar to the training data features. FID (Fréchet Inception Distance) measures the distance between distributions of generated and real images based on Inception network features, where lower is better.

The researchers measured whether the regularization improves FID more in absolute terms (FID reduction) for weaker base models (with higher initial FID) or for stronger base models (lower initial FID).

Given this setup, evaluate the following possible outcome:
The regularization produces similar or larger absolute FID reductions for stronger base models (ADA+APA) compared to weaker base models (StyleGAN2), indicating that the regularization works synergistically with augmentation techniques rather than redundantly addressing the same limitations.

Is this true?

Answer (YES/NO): NO